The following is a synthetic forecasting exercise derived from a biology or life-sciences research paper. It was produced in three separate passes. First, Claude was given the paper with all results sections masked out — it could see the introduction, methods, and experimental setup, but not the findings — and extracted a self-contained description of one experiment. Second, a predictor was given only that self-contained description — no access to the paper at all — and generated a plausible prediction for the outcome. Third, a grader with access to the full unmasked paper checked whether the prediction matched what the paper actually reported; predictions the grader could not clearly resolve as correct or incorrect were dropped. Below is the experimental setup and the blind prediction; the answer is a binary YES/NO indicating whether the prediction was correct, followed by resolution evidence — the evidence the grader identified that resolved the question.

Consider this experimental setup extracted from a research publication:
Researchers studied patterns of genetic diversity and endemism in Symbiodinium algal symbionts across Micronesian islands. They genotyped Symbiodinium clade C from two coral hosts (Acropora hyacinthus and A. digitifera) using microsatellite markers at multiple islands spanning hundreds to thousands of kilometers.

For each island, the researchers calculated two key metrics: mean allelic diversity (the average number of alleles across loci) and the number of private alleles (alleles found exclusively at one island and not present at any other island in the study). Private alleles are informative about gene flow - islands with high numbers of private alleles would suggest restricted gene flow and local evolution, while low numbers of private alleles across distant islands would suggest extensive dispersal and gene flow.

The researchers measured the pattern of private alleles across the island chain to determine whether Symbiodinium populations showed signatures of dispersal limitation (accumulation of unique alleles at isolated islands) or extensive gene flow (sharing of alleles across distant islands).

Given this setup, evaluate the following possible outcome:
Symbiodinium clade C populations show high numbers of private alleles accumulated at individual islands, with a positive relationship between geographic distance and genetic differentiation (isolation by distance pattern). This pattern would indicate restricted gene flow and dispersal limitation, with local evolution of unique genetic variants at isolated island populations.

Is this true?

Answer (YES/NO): NO